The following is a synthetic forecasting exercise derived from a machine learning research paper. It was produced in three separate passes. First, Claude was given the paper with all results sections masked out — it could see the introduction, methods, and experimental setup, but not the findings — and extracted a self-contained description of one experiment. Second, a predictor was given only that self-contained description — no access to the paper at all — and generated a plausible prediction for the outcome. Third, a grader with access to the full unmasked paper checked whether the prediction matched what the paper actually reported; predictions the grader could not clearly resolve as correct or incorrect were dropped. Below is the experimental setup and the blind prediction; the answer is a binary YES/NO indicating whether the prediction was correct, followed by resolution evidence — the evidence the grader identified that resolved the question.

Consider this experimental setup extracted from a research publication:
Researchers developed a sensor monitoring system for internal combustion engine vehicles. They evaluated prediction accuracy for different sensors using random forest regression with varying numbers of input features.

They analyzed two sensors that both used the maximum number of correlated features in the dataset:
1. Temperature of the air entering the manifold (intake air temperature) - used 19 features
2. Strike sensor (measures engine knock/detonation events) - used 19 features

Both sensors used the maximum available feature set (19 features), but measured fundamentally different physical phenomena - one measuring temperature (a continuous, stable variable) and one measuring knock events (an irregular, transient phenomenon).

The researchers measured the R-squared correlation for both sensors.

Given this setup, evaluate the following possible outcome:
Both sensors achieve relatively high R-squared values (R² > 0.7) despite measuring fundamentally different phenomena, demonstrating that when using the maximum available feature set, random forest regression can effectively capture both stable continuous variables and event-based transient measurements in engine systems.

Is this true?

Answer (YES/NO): NO